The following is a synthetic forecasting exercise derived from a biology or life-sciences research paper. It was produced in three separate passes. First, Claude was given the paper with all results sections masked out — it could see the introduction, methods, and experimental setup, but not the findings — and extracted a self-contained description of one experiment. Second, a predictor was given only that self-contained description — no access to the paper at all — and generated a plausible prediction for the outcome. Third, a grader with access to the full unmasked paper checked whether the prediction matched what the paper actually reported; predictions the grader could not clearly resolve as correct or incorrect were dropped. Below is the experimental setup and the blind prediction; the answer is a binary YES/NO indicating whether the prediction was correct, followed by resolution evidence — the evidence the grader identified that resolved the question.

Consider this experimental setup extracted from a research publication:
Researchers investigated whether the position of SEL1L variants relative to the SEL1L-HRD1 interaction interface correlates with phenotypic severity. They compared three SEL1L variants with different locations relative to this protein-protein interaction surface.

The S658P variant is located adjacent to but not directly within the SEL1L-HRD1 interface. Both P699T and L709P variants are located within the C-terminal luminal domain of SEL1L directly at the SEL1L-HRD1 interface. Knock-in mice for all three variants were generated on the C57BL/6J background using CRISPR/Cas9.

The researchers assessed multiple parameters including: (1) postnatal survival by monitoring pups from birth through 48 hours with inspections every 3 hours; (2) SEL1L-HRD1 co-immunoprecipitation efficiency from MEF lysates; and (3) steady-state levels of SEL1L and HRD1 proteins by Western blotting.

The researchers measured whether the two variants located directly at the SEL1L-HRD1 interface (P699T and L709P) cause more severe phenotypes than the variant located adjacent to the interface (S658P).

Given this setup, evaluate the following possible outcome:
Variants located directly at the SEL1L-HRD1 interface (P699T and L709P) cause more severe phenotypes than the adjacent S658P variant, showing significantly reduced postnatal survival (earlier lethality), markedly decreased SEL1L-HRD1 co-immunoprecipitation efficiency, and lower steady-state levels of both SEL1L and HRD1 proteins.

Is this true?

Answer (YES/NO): NO